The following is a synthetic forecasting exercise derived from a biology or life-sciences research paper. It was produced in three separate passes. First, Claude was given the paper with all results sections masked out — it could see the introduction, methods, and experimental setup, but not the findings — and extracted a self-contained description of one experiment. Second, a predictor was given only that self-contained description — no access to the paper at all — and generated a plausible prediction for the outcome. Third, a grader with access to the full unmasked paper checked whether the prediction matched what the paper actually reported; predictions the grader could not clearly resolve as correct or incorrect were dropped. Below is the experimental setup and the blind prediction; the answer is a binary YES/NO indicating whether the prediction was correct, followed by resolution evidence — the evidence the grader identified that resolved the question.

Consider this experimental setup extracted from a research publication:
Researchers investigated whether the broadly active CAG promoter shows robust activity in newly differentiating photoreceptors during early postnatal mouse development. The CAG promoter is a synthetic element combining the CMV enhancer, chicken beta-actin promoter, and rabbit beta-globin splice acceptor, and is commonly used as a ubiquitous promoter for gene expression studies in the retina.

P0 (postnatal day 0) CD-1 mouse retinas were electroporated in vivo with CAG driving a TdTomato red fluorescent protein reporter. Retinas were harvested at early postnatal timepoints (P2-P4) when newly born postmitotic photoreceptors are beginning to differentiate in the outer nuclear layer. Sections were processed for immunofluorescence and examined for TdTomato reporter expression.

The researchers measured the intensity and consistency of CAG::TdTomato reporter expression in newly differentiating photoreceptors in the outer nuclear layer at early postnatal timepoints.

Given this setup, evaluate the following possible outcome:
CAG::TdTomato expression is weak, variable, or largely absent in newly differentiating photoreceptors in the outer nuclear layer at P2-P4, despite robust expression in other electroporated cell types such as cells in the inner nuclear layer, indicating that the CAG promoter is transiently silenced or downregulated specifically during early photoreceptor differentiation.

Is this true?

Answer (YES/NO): YES